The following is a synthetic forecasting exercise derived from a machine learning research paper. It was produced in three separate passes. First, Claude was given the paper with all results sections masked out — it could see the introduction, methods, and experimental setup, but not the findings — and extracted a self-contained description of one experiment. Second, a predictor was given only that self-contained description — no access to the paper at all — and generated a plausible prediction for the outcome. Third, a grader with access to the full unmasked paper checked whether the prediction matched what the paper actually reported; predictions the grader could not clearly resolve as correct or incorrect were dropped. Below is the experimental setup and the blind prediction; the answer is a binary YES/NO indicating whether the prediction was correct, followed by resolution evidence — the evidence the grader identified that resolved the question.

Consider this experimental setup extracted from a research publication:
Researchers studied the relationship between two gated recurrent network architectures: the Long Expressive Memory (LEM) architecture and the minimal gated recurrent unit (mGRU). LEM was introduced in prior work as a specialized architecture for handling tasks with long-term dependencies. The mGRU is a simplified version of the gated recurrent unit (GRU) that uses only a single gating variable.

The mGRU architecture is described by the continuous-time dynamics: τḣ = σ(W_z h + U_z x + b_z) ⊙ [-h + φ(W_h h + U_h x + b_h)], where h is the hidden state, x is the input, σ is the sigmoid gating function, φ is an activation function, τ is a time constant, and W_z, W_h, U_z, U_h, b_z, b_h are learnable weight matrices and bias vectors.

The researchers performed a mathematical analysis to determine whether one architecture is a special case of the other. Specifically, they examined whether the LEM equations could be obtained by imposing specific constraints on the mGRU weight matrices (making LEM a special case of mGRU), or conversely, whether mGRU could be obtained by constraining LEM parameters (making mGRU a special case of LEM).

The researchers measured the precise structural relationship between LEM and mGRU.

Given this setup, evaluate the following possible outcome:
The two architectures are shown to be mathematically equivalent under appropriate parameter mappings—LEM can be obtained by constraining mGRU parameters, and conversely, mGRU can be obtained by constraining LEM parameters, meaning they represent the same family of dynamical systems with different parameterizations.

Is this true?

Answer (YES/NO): NO